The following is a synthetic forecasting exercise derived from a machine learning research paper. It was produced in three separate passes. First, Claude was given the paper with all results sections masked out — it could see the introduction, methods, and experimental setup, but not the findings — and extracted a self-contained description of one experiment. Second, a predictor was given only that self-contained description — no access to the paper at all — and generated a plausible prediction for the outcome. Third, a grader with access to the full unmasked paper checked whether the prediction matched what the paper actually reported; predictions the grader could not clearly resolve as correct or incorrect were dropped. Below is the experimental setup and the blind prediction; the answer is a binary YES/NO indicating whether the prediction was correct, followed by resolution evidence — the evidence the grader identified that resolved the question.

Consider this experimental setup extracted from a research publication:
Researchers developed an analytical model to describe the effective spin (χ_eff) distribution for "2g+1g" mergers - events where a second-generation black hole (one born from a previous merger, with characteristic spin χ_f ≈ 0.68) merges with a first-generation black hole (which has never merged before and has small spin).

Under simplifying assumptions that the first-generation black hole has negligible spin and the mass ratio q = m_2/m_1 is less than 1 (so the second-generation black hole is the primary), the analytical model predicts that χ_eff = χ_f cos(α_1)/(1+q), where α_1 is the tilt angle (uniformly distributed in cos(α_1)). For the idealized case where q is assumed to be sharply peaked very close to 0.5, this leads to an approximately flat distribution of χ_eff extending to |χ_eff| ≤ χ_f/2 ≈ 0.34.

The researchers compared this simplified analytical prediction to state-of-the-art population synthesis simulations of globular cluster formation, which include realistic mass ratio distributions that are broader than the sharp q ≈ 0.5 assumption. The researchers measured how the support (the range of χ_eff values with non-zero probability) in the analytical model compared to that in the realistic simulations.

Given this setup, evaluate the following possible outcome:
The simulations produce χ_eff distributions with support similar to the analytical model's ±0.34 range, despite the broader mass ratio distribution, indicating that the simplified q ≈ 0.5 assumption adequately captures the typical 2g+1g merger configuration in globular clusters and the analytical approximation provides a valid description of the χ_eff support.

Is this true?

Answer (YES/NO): NO